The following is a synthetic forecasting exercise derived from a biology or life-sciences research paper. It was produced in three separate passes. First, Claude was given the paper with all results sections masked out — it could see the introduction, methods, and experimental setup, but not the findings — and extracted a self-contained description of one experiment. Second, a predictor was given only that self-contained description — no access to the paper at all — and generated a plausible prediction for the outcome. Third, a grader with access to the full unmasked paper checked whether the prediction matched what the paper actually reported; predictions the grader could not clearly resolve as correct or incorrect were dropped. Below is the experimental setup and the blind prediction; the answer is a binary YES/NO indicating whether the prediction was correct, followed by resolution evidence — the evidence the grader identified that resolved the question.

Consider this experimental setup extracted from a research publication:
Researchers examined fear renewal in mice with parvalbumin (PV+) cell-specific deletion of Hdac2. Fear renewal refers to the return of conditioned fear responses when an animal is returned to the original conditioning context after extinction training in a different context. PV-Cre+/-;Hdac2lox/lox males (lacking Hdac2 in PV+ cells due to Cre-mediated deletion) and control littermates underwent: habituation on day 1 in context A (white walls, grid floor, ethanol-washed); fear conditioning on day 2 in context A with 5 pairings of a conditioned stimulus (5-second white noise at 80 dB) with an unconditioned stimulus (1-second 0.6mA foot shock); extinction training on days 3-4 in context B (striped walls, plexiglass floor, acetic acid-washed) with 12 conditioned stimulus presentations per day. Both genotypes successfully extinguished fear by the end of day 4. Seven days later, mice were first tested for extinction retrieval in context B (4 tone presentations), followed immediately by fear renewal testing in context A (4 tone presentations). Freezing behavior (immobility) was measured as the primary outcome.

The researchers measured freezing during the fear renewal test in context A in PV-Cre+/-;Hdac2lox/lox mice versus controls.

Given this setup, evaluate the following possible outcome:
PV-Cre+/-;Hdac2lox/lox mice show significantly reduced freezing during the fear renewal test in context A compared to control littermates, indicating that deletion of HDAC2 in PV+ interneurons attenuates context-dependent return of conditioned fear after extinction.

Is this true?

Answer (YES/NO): YES